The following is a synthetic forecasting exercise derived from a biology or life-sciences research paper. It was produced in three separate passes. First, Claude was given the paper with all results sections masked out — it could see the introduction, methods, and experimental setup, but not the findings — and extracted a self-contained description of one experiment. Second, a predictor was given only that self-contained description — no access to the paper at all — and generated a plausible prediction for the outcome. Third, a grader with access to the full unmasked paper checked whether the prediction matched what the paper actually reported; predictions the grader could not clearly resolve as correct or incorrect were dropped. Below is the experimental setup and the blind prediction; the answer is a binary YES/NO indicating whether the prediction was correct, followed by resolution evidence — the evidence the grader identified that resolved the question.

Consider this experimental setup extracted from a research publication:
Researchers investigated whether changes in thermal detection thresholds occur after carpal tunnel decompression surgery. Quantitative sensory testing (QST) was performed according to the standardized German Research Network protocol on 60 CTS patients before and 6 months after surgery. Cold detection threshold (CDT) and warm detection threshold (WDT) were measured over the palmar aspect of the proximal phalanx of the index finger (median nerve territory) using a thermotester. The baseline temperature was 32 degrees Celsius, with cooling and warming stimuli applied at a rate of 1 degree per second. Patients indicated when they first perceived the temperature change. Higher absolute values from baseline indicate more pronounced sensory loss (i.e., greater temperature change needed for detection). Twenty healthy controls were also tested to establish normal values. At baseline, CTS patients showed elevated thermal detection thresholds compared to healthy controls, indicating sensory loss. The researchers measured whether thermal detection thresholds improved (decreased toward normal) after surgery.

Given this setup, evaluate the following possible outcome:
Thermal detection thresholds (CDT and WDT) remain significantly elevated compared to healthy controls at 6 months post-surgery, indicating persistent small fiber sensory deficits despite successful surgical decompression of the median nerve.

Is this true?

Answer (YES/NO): YES